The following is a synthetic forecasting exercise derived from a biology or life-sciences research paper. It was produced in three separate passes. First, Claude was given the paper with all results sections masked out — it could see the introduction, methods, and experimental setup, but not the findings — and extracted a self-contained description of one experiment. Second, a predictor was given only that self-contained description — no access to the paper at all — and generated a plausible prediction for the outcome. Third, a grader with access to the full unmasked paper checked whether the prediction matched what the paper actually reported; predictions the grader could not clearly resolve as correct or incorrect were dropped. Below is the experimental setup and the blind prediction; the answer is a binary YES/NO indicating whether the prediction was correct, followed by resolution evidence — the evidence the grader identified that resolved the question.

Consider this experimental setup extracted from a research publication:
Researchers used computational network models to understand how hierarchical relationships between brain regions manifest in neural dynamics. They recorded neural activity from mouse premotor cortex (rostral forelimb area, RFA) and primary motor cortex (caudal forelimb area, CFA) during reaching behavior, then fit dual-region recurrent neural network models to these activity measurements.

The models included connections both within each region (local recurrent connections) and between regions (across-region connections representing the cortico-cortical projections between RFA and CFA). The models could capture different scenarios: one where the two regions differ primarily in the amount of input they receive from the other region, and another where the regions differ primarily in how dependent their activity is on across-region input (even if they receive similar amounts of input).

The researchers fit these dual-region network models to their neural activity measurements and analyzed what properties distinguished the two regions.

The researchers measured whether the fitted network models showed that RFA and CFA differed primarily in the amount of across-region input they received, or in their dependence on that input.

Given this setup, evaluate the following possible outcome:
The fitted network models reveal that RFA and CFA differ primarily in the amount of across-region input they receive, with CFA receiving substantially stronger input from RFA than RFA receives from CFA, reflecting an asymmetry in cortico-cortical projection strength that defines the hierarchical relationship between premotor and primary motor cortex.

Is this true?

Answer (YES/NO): NO